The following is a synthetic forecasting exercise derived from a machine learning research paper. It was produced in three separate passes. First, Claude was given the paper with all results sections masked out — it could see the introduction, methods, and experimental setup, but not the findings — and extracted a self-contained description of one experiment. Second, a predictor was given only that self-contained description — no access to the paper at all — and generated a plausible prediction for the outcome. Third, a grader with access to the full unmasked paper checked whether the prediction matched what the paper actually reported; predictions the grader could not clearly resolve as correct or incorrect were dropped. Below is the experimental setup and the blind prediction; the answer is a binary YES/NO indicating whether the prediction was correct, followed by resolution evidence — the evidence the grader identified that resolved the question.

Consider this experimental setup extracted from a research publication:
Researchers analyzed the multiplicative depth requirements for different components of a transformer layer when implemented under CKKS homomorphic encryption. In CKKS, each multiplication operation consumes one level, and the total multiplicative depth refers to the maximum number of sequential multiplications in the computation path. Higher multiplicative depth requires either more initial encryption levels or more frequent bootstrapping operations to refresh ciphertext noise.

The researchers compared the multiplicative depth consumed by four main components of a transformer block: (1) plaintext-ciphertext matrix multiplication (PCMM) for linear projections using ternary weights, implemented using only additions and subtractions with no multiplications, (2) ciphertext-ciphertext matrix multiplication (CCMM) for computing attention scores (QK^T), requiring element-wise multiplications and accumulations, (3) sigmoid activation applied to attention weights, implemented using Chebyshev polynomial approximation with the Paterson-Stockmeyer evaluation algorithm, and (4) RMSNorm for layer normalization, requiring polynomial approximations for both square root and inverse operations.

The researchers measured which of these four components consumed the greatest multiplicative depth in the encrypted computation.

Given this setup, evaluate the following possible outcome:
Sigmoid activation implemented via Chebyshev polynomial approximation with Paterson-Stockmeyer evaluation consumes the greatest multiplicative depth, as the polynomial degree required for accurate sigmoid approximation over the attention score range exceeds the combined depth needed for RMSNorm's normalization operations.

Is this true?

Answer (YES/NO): NO